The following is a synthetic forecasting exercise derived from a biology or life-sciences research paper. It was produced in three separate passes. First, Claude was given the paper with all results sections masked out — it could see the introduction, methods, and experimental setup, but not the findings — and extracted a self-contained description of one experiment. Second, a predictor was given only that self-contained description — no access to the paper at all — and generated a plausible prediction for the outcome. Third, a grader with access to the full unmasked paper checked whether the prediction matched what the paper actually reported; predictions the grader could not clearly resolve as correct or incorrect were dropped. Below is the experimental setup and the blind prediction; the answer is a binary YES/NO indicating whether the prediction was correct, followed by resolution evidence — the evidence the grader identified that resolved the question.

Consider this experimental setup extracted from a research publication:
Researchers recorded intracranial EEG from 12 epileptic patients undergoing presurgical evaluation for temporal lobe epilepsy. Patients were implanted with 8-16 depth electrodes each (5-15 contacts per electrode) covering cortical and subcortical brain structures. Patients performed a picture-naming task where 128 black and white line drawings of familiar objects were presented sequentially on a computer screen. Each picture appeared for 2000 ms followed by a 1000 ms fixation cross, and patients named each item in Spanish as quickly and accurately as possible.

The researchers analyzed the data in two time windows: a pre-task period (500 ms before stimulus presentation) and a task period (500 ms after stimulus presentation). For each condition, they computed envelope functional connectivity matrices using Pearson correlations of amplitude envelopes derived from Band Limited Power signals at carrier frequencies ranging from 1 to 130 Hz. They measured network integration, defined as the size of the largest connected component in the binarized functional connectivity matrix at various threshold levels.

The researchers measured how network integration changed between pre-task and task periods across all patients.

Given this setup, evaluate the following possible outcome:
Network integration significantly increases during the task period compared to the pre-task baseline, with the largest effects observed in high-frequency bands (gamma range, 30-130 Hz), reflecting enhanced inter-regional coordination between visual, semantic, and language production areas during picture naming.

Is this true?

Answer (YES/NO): YES